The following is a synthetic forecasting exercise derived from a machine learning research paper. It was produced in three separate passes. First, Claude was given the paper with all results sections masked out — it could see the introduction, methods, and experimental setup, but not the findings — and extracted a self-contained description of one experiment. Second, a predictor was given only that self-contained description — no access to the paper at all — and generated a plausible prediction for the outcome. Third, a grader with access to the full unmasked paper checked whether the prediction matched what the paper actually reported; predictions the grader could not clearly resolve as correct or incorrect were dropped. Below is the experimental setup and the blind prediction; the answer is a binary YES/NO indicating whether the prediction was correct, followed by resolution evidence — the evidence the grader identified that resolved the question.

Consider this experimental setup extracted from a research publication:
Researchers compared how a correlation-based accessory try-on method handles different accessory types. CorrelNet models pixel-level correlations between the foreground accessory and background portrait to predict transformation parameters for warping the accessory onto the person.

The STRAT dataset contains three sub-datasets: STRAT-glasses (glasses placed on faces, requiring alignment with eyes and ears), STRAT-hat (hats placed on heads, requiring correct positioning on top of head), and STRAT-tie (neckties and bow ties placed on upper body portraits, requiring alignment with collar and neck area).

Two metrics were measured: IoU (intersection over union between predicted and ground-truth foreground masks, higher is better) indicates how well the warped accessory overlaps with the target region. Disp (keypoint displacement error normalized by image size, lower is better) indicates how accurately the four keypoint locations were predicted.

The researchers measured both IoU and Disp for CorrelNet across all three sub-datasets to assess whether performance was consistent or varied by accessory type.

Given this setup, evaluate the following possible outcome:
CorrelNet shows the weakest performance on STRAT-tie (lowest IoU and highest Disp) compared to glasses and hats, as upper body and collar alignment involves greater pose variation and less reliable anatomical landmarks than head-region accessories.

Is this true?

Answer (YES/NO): NO